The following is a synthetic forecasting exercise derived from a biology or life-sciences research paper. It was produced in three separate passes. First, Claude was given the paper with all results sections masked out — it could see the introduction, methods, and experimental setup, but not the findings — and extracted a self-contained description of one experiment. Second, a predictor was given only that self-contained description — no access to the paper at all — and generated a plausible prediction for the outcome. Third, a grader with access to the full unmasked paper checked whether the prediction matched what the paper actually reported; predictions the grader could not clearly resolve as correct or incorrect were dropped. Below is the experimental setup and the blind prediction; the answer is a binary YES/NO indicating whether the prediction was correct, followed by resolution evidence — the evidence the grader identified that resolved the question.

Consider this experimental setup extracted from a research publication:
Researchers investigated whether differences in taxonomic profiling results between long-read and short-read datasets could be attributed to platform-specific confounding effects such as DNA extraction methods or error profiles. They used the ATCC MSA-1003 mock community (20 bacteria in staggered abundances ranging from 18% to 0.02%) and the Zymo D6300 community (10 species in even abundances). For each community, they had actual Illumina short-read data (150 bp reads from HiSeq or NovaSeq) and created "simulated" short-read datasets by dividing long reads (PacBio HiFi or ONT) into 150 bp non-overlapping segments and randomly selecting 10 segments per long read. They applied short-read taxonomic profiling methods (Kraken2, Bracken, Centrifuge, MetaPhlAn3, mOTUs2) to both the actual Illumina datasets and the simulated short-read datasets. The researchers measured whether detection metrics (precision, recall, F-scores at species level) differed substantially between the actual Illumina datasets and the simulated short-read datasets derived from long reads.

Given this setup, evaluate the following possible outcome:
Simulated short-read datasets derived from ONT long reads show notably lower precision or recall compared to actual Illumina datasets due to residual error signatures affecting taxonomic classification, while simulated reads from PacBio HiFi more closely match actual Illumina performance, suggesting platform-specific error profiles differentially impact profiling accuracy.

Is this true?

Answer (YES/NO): NO